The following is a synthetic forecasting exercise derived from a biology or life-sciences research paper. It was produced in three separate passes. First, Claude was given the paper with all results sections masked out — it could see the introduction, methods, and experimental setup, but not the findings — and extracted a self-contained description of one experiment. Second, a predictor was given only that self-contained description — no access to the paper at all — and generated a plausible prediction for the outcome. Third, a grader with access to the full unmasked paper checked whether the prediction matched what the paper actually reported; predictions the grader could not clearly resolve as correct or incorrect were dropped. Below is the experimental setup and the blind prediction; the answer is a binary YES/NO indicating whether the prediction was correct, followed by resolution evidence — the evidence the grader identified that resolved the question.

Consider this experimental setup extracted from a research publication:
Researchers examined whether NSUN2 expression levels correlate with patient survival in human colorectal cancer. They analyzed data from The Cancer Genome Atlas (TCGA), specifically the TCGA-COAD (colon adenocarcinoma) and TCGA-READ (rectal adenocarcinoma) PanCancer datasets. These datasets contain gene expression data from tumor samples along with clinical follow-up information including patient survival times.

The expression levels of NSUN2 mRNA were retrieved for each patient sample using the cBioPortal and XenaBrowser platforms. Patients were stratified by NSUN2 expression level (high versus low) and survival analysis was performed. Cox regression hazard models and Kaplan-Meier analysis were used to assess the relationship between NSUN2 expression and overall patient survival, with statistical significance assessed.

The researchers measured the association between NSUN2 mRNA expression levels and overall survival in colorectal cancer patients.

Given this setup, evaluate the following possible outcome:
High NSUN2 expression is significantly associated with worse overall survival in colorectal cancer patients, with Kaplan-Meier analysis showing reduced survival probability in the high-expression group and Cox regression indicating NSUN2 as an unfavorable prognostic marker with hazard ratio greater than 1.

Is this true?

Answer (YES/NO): YES